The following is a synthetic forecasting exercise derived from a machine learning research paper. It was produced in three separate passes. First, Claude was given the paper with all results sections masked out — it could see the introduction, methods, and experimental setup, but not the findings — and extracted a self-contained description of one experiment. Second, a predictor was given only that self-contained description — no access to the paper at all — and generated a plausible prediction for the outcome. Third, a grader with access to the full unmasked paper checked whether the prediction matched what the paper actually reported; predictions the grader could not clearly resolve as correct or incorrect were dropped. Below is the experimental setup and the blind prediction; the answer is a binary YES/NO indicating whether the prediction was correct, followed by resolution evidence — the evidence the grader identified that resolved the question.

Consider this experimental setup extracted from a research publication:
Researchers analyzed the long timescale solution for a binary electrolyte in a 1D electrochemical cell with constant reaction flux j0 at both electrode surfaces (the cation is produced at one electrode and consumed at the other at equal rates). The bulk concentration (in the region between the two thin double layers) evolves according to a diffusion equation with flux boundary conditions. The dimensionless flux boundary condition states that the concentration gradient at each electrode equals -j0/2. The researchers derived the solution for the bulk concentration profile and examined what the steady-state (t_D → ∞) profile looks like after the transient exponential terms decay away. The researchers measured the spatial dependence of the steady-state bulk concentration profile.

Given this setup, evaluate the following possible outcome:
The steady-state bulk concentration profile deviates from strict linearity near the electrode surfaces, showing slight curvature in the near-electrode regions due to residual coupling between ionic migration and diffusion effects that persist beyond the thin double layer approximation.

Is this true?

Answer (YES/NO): NO